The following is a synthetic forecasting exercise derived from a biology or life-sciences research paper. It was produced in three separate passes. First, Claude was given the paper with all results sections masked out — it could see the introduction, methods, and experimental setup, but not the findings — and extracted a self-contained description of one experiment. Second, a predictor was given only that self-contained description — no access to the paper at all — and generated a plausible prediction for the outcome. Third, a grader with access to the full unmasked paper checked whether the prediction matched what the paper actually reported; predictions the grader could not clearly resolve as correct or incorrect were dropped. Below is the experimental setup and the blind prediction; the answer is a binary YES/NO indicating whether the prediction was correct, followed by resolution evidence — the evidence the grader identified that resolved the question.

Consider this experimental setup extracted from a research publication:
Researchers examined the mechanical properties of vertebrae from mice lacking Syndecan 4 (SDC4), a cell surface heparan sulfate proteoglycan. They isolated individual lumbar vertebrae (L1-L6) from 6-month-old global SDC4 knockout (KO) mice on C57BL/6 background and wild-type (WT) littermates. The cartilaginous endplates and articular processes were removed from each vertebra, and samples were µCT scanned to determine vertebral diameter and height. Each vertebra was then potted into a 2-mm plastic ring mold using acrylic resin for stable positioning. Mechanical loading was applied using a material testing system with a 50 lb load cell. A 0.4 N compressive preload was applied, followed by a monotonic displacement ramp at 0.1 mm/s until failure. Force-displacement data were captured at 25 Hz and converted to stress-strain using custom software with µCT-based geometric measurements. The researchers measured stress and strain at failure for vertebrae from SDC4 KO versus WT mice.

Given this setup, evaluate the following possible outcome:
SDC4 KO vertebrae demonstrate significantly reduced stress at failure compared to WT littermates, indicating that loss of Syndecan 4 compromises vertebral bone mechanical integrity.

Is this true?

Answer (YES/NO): NO